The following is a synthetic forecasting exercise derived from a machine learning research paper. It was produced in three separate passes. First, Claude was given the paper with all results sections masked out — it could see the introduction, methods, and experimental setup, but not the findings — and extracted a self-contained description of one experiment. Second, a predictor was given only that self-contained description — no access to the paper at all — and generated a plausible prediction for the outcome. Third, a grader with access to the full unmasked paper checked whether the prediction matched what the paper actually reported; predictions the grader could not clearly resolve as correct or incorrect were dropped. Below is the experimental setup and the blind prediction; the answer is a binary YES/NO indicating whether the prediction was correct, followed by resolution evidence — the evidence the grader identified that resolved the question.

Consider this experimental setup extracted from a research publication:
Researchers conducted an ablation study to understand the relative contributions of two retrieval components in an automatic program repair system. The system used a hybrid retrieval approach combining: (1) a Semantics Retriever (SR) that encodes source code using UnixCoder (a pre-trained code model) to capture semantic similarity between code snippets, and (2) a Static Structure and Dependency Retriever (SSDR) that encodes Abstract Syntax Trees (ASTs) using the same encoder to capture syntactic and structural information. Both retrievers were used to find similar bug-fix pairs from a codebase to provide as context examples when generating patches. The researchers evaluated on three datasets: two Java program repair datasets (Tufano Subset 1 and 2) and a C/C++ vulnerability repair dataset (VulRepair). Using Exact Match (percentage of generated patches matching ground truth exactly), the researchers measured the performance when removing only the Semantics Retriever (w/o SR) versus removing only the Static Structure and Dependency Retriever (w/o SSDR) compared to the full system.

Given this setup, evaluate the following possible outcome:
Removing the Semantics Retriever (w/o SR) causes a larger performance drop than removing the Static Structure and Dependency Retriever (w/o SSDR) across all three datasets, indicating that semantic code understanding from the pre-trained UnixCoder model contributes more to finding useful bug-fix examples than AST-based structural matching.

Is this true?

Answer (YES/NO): NO